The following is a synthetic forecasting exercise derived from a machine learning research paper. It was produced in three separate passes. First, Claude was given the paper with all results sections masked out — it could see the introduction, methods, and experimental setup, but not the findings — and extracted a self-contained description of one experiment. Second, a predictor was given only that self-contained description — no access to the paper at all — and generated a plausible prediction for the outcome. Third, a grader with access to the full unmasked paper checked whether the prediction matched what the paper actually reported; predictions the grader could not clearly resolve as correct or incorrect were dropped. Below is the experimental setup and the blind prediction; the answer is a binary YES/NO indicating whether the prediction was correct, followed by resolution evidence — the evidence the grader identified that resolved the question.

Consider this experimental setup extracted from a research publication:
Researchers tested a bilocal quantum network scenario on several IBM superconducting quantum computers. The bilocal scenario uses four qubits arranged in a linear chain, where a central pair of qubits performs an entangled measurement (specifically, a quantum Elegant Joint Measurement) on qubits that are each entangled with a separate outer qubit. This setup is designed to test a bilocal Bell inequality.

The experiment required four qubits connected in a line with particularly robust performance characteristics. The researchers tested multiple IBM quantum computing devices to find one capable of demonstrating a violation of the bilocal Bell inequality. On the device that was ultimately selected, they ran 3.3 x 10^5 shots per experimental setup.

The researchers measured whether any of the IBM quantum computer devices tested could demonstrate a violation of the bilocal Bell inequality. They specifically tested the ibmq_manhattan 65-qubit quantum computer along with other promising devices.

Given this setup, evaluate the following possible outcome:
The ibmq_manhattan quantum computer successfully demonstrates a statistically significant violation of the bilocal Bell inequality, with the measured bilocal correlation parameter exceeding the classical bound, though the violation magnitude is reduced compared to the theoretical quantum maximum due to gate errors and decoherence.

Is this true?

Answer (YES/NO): YES